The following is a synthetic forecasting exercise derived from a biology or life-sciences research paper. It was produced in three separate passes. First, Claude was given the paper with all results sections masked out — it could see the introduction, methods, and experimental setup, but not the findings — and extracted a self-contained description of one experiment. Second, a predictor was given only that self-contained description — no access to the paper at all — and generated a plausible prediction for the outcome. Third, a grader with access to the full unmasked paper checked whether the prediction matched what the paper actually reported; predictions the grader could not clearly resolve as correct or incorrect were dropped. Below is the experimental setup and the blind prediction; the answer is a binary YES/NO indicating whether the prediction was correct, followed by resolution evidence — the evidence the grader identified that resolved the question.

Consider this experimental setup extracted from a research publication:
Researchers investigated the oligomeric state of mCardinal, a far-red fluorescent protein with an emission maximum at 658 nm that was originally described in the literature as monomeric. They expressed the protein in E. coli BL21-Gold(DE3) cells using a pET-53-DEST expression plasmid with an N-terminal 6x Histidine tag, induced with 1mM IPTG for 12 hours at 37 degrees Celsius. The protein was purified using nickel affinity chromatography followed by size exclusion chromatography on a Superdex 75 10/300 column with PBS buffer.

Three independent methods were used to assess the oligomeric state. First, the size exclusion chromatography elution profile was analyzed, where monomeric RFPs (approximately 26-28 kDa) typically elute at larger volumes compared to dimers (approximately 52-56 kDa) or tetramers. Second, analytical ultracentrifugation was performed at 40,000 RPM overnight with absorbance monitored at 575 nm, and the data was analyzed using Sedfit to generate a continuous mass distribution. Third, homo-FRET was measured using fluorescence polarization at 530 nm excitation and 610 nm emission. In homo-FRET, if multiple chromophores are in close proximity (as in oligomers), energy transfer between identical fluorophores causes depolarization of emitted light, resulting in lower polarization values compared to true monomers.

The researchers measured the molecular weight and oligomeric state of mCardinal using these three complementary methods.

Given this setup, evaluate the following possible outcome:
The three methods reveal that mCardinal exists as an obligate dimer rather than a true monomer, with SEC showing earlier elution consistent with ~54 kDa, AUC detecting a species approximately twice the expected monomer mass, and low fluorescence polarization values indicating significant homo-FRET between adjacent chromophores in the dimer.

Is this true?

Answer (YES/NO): NO